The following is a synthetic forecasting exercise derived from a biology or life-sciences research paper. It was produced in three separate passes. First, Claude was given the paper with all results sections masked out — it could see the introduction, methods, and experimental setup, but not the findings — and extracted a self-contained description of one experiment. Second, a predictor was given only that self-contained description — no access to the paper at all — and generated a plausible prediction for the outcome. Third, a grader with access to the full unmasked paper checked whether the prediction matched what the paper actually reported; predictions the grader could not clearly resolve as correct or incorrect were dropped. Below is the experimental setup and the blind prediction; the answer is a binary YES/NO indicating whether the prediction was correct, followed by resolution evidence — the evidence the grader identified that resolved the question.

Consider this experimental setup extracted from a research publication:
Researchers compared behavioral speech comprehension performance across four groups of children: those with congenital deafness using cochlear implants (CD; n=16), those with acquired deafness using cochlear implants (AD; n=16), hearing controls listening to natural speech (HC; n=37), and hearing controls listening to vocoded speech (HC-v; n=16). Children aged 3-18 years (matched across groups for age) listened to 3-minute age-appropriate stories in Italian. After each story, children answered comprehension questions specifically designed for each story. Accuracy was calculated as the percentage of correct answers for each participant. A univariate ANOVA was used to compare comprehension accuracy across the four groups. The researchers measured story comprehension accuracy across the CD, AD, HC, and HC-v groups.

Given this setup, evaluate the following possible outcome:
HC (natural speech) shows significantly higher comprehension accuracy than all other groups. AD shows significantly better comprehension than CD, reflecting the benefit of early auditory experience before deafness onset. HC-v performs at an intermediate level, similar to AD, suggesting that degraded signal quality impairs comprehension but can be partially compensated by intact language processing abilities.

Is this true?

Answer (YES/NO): NO